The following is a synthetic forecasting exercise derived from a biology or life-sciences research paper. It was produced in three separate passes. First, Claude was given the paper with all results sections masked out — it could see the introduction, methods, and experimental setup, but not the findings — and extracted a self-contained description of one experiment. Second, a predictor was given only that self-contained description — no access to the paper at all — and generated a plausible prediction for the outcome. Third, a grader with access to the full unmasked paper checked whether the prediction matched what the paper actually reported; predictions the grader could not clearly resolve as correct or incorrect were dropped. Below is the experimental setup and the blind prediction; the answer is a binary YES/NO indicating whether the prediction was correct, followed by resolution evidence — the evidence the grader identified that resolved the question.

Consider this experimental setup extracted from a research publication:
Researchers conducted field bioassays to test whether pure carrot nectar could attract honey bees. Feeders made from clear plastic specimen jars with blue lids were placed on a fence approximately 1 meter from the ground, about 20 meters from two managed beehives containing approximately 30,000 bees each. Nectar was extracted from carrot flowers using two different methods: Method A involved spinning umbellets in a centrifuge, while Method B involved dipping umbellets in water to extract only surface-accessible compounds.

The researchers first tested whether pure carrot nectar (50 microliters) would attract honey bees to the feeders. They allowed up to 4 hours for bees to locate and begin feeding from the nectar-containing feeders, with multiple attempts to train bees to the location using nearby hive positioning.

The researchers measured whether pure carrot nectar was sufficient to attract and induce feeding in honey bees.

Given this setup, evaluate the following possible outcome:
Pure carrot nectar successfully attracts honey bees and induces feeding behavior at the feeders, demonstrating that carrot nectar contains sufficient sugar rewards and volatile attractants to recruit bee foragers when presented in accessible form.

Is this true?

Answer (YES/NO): NO